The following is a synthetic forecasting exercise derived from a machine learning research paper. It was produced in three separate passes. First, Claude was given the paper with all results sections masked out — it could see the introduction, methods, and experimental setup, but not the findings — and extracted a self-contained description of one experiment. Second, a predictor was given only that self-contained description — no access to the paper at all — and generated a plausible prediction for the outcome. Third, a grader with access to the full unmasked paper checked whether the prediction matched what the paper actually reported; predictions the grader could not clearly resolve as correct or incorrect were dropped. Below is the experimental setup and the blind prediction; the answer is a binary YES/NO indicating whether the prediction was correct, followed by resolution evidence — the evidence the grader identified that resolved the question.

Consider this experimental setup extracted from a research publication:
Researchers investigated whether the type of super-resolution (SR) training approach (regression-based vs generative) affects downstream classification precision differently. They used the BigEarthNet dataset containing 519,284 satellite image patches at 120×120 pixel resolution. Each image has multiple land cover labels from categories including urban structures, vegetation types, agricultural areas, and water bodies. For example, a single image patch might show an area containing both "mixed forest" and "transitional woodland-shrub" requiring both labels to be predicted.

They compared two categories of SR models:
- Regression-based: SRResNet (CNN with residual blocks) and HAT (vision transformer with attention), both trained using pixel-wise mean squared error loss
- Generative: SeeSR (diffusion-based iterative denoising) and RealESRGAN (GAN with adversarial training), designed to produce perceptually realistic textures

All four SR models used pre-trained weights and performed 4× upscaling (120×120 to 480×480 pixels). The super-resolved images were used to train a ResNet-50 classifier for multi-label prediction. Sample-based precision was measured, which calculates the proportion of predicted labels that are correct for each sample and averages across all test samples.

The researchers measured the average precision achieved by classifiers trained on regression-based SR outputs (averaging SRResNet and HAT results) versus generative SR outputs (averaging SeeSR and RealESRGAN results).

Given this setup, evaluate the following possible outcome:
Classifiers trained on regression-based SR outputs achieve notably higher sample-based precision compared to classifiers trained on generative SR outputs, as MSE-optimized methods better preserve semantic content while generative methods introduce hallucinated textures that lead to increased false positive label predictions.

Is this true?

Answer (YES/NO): YES